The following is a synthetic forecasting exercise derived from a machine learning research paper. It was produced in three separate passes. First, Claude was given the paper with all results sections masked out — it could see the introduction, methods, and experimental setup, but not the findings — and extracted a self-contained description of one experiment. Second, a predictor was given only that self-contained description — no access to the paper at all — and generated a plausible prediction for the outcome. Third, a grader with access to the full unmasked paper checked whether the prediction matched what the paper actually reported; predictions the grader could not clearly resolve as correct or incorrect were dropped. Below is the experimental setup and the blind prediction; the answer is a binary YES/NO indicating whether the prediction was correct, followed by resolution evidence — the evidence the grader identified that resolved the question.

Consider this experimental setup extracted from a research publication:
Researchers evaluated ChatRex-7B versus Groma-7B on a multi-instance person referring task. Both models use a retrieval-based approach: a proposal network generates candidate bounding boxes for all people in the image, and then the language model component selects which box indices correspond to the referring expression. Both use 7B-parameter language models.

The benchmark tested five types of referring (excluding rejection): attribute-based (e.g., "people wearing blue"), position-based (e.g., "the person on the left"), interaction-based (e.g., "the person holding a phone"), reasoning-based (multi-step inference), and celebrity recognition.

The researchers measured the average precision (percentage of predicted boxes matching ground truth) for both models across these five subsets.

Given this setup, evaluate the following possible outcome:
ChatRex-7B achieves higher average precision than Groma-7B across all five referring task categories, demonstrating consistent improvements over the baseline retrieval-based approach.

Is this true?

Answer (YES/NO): YES